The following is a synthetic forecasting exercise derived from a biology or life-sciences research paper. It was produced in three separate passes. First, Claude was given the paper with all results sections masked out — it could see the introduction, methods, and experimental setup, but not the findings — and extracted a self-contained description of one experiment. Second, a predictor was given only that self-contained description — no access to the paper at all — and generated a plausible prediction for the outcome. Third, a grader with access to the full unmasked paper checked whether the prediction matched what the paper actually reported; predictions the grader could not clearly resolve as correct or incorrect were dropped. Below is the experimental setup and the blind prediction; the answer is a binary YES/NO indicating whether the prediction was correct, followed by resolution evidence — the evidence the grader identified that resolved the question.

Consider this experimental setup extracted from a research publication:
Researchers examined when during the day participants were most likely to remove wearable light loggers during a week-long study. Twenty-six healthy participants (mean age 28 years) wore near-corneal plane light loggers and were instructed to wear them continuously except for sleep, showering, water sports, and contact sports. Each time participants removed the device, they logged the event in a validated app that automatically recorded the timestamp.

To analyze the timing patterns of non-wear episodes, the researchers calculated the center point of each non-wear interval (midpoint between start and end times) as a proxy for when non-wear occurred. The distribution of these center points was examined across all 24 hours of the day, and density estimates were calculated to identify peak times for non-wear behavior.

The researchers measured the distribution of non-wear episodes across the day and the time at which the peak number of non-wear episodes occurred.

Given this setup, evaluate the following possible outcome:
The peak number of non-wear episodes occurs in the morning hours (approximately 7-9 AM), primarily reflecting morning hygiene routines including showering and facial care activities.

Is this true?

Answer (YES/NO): NO